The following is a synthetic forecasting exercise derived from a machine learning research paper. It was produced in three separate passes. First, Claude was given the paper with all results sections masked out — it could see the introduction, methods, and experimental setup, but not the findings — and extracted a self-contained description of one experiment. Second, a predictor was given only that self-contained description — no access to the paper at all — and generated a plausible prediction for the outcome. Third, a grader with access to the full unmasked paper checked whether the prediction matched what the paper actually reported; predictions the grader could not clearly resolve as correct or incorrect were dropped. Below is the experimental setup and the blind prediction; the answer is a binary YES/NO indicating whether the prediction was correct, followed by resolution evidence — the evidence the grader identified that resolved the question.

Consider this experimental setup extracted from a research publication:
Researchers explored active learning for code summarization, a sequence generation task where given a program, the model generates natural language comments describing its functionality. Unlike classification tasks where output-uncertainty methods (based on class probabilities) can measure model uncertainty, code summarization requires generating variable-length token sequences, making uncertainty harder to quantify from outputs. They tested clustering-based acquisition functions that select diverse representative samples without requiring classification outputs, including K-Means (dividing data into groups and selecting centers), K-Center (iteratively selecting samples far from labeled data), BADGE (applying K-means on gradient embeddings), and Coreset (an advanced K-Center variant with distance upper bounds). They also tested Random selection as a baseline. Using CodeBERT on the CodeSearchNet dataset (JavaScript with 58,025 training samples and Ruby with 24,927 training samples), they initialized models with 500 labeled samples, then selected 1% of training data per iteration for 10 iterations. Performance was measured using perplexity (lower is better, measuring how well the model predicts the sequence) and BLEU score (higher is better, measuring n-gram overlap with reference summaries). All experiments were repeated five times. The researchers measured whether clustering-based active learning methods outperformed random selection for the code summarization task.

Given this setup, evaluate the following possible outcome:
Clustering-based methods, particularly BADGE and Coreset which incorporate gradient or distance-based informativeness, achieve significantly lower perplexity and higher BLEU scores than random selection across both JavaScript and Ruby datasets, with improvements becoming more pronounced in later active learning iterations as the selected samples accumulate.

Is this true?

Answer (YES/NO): NO